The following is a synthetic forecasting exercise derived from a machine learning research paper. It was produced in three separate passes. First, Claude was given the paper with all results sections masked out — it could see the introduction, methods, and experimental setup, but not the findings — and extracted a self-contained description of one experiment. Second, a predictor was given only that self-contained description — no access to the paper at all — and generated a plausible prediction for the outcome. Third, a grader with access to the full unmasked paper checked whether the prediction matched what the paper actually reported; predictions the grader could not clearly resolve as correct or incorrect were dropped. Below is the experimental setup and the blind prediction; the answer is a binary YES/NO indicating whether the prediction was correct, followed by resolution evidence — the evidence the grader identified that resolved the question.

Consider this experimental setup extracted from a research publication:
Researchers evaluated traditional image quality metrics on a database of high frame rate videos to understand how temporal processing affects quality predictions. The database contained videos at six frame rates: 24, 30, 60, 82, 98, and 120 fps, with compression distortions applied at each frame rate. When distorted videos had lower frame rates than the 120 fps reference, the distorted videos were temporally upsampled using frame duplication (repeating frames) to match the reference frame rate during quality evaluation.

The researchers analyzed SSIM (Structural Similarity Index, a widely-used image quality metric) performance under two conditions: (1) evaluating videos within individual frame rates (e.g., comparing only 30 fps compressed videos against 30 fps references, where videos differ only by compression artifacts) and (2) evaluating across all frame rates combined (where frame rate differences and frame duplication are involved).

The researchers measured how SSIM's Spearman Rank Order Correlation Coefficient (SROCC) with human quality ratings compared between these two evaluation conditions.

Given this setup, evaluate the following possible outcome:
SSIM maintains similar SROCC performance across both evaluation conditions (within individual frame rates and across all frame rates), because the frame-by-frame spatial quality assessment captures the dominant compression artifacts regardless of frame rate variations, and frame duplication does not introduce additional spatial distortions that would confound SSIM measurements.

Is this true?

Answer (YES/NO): NO